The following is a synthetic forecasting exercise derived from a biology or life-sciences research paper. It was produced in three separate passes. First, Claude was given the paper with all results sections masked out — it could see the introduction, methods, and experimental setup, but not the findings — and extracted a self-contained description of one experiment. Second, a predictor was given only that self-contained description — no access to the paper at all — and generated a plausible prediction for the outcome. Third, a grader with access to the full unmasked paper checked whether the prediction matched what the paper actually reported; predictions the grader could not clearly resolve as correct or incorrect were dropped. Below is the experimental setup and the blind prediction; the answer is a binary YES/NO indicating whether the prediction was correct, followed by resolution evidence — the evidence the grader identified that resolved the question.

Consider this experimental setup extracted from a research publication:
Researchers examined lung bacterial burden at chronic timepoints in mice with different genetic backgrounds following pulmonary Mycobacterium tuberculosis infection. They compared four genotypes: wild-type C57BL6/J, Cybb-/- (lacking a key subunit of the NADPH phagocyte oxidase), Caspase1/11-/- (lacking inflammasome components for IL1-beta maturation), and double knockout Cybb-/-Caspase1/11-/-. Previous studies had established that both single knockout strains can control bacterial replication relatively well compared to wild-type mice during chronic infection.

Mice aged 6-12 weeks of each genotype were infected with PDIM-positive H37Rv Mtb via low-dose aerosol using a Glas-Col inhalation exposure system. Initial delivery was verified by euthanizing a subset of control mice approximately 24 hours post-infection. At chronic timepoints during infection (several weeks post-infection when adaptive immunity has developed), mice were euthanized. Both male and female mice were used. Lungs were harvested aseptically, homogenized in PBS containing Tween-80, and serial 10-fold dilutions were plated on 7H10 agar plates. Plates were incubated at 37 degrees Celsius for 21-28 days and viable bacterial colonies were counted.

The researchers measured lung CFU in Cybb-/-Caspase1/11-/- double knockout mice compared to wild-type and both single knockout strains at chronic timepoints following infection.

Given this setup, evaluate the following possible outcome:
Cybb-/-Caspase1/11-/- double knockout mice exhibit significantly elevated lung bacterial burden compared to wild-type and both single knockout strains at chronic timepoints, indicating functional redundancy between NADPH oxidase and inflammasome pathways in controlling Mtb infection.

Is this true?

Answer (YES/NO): YES